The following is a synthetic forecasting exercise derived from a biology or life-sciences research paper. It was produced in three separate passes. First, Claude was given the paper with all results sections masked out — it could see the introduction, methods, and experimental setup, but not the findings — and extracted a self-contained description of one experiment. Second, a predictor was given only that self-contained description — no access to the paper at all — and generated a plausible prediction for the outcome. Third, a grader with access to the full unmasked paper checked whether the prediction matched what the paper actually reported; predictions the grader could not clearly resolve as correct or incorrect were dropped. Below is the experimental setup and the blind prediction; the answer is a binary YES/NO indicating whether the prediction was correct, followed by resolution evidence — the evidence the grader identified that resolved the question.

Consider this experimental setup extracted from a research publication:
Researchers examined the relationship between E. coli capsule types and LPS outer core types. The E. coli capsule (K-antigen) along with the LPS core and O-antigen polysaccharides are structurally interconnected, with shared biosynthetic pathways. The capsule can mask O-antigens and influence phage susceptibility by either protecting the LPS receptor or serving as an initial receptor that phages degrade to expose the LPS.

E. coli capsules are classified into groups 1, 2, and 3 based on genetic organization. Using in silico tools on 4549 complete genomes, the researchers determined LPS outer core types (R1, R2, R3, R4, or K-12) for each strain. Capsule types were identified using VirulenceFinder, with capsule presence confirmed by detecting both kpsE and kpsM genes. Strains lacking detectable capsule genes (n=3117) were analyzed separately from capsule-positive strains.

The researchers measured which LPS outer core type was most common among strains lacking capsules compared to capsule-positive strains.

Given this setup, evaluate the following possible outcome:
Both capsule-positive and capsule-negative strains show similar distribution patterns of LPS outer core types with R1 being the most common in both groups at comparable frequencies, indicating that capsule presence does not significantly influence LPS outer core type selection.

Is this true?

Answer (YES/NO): NO